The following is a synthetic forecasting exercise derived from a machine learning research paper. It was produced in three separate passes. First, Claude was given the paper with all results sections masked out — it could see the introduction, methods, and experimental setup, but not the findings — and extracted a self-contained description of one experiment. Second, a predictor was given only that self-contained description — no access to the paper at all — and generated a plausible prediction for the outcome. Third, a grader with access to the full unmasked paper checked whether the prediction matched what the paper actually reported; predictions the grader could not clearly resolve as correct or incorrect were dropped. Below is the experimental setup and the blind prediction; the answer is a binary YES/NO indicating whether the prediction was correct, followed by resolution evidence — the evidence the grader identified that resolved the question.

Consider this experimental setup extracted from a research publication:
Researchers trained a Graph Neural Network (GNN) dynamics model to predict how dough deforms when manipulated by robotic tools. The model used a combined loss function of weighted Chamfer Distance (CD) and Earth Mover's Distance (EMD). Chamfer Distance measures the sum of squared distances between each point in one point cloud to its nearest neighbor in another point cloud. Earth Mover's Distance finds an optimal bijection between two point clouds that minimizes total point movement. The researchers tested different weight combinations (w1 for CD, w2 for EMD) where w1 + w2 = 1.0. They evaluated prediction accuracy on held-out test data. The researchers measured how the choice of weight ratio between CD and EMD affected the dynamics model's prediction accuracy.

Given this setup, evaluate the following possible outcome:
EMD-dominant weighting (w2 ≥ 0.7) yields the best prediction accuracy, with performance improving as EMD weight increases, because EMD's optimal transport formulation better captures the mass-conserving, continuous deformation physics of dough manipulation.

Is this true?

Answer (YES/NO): NO